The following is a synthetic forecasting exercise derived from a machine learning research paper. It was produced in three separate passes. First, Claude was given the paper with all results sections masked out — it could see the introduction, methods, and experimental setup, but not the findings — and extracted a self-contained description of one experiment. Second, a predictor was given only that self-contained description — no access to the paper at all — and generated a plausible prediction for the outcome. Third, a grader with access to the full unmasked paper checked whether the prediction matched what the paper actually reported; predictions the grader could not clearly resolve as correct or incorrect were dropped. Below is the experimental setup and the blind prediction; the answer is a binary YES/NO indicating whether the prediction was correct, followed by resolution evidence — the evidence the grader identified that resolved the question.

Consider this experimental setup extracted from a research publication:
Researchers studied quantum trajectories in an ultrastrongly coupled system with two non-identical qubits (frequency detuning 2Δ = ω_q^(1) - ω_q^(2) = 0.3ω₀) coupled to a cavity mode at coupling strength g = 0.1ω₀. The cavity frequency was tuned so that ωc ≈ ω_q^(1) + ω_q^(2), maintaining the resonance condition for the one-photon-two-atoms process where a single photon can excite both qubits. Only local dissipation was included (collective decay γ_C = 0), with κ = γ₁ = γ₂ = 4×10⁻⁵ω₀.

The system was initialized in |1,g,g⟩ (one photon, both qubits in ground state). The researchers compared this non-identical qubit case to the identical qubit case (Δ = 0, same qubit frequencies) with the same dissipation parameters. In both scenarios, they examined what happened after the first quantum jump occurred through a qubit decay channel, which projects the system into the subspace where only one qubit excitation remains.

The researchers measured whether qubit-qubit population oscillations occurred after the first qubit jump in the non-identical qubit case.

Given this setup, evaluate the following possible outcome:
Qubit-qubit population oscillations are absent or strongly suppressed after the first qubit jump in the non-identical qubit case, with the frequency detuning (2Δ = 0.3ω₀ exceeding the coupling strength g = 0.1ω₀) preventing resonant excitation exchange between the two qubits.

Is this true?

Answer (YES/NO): YES